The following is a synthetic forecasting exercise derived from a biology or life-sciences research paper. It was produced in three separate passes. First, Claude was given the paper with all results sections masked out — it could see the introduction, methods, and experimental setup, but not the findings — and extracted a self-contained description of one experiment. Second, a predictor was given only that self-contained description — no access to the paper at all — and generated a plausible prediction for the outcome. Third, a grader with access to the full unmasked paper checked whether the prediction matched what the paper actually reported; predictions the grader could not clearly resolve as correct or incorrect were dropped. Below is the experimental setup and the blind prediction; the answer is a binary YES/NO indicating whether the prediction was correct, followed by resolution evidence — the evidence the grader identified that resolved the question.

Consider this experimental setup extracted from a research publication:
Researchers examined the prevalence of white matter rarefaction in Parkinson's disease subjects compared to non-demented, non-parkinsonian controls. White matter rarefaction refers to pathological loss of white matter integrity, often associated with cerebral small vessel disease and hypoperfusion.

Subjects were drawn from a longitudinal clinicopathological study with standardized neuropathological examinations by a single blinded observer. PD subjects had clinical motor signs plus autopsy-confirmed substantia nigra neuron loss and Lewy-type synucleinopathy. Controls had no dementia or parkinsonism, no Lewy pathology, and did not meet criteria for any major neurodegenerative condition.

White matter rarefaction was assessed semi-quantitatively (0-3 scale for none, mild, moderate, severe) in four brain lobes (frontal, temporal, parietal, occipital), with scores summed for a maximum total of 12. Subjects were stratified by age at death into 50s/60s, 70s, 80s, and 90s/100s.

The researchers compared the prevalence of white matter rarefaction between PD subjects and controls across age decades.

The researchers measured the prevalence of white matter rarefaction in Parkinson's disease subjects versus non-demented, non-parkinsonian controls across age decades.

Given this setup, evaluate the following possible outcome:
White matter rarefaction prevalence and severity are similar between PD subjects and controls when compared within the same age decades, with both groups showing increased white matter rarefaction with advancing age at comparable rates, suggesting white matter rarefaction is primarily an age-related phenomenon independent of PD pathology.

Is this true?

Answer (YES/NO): YES